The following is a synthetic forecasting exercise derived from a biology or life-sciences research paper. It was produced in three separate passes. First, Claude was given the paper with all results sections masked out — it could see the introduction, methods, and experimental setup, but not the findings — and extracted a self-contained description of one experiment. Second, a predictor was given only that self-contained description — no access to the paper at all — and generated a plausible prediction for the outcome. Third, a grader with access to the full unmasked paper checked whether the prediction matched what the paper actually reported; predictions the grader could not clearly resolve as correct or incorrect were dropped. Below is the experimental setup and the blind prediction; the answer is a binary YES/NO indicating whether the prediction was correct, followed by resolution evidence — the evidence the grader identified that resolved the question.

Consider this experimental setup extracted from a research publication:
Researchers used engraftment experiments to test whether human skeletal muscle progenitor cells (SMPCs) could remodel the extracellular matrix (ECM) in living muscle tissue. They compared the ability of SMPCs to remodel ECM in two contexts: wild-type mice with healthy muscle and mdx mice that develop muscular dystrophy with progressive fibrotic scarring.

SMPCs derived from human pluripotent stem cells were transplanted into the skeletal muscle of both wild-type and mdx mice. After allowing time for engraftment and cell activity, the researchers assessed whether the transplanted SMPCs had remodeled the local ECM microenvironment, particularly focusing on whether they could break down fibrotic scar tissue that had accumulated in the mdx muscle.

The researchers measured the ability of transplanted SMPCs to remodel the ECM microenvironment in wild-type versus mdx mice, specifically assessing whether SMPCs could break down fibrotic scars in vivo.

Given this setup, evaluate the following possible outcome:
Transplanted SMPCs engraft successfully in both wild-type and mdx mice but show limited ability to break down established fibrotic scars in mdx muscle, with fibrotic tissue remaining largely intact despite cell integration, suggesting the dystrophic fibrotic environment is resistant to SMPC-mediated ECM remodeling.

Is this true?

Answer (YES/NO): YES